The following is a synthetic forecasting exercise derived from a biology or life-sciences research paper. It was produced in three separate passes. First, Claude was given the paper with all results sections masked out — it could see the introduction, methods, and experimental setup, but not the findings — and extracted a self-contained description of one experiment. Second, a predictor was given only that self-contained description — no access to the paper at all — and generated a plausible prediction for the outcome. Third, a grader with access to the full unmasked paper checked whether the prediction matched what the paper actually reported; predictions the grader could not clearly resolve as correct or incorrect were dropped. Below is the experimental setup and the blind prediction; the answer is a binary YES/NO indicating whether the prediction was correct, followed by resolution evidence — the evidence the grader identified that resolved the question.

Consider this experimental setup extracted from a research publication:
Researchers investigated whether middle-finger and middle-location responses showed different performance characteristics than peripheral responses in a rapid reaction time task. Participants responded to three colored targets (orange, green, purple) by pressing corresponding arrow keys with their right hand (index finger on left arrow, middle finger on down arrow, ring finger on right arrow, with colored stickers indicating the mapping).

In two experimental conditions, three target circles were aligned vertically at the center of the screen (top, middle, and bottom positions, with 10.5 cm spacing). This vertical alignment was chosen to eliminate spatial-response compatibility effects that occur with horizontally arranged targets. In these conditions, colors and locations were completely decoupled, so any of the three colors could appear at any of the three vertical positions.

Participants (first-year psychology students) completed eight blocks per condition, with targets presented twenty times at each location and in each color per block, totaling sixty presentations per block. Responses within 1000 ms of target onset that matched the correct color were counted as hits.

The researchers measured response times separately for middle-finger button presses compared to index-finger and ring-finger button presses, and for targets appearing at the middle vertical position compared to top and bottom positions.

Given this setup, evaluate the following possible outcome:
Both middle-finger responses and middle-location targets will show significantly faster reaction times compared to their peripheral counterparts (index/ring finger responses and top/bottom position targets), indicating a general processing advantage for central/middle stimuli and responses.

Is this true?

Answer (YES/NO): YES